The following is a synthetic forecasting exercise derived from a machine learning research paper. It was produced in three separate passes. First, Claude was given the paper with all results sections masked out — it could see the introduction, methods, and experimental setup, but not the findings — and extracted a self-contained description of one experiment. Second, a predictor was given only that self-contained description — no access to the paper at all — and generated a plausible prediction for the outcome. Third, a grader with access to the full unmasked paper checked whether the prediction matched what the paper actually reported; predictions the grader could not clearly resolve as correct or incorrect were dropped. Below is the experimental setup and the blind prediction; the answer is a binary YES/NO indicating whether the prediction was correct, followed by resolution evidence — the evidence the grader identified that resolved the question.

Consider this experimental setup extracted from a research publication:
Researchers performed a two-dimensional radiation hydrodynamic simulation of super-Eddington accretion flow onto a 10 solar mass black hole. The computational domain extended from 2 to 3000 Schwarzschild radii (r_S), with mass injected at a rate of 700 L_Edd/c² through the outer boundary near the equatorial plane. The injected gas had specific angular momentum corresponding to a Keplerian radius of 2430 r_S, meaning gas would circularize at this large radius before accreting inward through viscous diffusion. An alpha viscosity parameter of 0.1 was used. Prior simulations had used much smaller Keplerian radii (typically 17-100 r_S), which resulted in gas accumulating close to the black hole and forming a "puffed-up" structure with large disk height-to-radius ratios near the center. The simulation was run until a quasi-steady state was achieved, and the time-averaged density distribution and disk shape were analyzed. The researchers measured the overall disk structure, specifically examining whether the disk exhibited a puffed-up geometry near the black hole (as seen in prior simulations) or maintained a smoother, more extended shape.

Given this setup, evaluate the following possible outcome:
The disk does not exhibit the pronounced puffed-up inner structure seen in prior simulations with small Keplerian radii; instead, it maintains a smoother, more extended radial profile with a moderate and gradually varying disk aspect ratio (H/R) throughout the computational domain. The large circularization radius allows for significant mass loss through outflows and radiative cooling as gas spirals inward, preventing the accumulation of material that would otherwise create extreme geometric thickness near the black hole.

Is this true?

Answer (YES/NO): NO